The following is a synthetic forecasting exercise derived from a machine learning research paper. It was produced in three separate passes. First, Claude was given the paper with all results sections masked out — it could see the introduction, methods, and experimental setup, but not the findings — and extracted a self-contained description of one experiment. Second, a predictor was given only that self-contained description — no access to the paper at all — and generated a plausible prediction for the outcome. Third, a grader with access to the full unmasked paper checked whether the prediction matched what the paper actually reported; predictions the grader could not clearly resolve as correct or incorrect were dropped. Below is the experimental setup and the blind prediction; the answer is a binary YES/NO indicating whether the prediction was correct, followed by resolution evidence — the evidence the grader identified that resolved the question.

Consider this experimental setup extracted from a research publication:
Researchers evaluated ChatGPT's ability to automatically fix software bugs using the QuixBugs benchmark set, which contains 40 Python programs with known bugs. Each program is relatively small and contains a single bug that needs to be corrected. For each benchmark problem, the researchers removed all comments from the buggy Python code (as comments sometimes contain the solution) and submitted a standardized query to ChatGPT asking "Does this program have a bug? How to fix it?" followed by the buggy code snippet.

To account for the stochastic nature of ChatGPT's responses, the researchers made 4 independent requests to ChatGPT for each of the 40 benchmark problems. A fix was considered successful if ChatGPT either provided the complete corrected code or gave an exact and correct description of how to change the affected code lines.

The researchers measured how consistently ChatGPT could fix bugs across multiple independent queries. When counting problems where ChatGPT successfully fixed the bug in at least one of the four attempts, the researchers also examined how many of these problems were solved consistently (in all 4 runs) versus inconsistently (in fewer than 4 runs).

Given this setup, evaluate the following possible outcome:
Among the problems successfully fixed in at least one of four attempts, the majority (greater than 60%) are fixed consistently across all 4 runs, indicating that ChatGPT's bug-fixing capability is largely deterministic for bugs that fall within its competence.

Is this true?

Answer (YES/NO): NO